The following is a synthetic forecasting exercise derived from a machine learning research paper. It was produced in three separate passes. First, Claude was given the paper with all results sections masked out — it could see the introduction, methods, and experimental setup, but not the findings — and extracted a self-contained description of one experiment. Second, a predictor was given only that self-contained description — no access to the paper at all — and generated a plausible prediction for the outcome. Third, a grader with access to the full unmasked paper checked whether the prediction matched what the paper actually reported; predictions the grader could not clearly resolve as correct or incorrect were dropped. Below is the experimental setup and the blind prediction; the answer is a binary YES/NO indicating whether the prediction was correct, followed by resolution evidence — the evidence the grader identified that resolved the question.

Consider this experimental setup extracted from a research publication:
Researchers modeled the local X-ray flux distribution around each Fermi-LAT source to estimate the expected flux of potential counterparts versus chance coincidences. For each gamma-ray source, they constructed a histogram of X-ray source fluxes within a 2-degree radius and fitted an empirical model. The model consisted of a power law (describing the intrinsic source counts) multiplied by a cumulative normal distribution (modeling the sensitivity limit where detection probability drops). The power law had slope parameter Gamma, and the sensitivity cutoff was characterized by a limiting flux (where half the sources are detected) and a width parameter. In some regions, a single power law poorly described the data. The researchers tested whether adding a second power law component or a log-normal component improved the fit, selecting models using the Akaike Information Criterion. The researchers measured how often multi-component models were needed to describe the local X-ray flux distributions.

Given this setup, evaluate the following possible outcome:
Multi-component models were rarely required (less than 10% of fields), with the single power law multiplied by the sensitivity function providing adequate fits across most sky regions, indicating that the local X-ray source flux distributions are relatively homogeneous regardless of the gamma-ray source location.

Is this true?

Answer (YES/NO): NO